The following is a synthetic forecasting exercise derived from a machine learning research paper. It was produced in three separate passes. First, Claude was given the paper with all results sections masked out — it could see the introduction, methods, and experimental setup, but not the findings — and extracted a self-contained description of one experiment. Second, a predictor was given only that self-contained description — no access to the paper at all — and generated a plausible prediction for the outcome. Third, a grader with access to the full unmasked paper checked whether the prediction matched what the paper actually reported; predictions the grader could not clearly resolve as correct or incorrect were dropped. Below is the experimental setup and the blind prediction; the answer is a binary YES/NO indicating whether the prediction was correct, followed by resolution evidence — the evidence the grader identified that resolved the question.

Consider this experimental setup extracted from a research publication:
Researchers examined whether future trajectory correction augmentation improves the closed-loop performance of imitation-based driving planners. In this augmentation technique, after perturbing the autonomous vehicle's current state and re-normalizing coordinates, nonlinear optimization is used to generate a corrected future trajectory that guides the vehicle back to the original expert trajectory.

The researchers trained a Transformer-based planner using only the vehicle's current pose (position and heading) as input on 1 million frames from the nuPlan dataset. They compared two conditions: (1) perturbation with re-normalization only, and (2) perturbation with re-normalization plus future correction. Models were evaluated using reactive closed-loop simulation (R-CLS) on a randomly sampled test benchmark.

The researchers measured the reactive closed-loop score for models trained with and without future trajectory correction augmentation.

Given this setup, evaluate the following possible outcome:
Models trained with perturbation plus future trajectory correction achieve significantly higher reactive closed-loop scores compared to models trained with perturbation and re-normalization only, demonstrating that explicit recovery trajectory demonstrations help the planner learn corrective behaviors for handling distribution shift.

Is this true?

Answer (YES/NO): NO